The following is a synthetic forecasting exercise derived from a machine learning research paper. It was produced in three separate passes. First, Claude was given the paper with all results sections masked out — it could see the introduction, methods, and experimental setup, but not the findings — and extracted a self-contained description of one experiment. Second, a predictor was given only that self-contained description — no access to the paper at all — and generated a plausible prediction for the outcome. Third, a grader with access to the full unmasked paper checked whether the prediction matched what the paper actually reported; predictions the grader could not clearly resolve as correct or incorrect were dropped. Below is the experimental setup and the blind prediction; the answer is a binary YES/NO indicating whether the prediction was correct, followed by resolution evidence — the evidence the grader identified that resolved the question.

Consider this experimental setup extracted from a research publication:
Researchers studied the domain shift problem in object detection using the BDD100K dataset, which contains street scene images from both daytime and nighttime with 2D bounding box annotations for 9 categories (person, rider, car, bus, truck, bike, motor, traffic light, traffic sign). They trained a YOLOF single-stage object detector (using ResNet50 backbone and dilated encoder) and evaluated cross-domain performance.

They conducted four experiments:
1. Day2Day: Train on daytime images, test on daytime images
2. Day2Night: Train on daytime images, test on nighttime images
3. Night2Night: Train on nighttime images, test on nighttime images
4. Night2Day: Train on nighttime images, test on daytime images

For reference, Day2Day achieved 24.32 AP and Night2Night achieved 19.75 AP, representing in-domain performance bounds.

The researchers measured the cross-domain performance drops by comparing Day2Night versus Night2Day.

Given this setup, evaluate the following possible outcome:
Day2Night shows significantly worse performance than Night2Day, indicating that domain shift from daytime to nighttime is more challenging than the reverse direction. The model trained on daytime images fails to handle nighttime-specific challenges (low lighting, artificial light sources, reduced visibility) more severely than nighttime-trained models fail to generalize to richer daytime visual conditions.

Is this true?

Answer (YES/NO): NO